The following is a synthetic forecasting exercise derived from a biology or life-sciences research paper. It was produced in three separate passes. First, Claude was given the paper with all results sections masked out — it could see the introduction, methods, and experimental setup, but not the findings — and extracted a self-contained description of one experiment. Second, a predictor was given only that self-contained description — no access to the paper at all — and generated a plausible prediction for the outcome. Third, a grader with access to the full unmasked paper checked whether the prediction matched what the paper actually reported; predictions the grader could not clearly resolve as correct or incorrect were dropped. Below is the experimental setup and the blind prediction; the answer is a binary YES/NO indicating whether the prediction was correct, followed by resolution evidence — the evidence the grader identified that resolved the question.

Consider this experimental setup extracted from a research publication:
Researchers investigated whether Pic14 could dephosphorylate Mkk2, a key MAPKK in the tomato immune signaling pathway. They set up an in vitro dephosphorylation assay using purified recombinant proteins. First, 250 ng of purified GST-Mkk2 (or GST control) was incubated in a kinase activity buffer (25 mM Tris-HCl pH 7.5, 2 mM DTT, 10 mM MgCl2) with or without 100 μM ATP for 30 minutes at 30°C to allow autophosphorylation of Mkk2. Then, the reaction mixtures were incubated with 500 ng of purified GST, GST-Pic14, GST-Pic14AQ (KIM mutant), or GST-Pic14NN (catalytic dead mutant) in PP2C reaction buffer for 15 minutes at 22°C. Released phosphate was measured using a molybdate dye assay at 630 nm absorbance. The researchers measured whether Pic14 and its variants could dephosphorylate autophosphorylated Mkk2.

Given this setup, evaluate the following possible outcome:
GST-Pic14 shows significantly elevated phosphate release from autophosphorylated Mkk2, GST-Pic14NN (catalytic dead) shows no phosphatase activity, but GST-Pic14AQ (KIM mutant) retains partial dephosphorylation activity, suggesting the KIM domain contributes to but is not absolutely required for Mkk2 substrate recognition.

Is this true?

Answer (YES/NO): NO